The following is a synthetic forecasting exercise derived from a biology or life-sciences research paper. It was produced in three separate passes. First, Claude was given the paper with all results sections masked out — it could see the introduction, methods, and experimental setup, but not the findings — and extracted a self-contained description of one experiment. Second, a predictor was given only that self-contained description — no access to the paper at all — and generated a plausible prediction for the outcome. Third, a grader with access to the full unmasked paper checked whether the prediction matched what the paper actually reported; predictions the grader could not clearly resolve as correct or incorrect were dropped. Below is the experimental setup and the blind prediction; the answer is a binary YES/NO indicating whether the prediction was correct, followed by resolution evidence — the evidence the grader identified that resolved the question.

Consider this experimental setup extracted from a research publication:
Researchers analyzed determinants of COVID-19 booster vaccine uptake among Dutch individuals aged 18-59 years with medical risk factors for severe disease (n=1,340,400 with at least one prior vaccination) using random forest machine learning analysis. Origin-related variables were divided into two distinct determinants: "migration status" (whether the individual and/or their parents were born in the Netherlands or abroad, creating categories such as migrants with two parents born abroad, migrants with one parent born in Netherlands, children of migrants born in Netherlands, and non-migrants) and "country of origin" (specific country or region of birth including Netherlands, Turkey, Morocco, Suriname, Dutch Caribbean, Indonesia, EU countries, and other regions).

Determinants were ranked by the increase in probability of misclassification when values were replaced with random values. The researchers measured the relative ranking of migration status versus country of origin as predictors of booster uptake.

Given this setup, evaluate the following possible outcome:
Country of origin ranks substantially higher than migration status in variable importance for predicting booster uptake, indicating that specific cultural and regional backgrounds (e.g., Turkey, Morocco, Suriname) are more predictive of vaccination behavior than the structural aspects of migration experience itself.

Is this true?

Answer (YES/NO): NO